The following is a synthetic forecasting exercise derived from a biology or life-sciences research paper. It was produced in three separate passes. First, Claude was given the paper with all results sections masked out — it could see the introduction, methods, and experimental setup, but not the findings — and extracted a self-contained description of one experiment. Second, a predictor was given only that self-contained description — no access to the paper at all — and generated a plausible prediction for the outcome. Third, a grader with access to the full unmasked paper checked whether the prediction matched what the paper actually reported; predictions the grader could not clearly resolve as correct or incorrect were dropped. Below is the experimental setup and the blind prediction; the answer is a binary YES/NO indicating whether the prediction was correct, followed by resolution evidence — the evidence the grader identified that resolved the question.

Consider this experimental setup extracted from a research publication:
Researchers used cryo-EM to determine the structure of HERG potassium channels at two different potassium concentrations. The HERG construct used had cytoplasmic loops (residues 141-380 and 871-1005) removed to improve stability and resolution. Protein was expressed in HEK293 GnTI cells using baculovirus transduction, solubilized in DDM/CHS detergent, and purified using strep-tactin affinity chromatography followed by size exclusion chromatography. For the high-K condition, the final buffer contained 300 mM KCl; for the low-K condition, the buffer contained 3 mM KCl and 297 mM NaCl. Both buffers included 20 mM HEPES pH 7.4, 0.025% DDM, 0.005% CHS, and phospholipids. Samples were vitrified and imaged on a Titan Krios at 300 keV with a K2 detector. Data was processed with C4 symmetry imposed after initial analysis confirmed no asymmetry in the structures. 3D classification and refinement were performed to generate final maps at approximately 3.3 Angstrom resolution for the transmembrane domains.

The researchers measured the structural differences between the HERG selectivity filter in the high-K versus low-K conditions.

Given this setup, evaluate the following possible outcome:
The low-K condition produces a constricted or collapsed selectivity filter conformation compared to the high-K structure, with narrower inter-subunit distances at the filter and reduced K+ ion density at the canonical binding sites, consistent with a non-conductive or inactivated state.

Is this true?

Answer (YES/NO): NO